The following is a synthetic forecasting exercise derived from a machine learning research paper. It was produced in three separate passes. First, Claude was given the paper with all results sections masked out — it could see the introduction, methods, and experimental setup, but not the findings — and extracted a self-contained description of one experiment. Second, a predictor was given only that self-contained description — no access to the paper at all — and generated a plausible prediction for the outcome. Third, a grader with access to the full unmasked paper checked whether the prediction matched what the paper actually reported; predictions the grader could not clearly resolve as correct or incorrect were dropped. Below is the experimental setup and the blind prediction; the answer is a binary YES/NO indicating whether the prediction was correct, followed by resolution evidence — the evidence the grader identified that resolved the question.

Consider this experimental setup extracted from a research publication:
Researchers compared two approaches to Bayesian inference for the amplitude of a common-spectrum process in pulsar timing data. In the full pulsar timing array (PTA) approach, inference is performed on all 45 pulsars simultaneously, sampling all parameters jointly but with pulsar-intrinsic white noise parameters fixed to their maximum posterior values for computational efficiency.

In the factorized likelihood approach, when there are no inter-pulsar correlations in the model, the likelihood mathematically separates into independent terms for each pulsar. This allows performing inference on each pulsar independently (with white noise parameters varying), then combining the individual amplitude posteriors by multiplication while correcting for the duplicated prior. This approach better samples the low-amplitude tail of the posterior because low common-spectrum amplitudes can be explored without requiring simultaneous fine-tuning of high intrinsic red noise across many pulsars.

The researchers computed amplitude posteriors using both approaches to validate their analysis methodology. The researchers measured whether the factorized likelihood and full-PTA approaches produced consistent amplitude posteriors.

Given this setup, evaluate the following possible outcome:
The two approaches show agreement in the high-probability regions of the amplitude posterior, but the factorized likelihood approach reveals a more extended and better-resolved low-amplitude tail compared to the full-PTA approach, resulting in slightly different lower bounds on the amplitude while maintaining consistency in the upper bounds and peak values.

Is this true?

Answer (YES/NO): NO